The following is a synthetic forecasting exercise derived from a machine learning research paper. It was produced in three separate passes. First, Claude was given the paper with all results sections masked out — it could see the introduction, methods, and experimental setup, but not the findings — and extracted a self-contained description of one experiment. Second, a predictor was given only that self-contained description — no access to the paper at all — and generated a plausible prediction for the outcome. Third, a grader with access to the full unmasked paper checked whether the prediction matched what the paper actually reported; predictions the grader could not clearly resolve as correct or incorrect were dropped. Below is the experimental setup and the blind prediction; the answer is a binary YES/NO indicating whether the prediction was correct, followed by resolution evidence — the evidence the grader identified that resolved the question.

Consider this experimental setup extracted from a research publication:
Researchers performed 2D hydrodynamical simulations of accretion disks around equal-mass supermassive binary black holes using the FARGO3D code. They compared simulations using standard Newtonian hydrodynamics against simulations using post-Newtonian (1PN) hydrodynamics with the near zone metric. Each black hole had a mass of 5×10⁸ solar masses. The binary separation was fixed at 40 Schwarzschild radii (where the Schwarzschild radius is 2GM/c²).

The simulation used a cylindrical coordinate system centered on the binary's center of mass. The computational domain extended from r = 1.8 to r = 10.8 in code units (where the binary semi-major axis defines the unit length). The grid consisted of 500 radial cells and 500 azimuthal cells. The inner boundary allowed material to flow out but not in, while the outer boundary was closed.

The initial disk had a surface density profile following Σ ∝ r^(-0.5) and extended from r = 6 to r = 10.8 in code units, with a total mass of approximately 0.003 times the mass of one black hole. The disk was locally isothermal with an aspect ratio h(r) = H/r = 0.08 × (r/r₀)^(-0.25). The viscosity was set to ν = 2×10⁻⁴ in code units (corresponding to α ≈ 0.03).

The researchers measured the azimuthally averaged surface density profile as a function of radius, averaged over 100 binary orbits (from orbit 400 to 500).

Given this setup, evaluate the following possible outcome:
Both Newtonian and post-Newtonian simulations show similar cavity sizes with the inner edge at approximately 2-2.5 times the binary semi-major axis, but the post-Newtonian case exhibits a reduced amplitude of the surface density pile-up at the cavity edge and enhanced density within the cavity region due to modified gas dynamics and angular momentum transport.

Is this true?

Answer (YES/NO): NO